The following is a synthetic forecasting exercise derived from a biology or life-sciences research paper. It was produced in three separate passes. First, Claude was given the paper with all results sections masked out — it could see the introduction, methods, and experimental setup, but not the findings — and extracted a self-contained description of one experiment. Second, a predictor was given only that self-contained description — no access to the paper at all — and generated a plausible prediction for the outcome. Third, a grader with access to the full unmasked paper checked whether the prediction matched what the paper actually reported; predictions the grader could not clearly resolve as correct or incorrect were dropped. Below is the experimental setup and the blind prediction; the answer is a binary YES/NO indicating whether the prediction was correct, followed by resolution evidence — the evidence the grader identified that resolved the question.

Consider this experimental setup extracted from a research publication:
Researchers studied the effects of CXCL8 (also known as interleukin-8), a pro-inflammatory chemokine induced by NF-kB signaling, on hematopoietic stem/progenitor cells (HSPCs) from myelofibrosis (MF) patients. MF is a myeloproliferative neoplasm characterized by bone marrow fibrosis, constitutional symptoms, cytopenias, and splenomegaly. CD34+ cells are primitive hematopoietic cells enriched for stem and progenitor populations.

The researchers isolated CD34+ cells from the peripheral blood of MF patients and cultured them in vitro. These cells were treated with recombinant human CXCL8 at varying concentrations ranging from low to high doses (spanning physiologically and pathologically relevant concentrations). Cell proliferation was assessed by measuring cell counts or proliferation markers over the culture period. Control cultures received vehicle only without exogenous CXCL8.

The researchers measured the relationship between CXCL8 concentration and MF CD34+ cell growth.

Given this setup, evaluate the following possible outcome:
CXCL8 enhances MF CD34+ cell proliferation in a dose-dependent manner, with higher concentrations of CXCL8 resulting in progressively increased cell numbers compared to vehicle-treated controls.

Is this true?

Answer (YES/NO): YES